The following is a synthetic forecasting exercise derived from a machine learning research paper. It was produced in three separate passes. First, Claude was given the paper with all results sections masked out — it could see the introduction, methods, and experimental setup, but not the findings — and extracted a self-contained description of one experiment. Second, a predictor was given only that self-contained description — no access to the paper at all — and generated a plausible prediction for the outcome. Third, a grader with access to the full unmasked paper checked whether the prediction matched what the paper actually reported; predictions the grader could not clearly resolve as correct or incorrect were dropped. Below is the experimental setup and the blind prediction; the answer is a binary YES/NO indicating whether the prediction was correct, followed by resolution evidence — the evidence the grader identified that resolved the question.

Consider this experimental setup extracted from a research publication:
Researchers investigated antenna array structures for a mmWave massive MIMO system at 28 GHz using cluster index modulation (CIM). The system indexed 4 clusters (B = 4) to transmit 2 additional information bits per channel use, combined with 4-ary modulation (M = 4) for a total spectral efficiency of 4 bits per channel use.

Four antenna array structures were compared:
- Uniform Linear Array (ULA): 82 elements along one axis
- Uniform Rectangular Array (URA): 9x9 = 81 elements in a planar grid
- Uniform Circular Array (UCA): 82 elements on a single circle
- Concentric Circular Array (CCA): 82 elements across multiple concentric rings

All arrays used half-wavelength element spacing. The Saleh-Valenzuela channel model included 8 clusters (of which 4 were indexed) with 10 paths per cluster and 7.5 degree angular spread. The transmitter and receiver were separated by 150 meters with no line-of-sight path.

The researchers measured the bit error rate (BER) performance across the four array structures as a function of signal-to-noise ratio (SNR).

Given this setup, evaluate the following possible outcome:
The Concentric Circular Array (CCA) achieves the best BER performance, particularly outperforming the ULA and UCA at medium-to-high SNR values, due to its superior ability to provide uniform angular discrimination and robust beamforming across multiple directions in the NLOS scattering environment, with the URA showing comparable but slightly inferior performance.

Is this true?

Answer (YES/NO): NO